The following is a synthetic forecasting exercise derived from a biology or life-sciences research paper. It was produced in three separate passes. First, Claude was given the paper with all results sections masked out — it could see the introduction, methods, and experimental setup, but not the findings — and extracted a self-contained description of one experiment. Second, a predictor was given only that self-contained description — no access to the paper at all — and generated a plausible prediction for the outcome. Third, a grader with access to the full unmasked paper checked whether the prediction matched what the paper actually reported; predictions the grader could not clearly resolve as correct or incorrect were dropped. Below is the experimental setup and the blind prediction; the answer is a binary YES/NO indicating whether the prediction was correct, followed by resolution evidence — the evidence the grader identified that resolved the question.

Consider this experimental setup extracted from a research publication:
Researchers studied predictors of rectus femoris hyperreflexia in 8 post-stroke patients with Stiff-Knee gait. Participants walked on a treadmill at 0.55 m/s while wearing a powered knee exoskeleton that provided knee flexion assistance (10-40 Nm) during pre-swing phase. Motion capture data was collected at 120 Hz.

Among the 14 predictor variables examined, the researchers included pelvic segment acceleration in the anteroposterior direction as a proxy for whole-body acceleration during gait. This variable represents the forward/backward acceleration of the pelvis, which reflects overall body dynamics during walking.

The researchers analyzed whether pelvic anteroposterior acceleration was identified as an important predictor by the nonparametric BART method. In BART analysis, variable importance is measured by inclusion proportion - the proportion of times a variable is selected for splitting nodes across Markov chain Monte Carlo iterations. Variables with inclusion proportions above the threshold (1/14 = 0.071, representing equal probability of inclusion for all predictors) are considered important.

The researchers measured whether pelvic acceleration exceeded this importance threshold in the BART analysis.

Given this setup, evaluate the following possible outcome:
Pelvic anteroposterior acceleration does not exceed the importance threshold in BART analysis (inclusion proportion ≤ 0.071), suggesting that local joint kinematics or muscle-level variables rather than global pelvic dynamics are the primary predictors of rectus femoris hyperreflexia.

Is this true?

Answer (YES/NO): YES